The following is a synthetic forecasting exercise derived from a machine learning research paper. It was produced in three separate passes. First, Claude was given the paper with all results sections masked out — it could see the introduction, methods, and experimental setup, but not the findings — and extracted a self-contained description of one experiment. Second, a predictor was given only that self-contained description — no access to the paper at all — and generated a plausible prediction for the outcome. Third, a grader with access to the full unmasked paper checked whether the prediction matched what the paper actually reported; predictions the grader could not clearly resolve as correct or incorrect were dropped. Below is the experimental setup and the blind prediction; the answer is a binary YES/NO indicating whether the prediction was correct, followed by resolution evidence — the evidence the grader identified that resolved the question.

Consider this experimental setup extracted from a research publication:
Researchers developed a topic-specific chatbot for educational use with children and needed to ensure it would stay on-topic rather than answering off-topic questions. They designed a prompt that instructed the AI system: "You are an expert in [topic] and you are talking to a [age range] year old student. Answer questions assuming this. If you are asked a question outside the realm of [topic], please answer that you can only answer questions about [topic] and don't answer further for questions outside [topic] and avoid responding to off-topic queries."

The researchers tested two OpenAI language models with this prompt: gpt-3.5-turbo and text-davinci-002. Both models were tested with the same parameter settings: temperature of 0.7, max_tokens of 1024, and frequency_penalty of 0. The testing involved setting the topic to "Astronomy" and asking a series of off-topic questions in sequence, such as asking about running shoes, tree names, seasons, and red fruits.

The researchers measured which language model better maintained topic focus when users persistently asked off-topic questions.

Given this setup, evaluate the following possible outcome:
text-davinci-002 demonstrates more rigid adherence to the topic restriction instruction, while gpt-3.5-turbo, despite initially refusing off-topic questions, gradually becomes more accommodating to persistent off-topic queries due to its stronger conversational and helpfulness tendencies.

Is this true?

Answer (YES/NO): YES